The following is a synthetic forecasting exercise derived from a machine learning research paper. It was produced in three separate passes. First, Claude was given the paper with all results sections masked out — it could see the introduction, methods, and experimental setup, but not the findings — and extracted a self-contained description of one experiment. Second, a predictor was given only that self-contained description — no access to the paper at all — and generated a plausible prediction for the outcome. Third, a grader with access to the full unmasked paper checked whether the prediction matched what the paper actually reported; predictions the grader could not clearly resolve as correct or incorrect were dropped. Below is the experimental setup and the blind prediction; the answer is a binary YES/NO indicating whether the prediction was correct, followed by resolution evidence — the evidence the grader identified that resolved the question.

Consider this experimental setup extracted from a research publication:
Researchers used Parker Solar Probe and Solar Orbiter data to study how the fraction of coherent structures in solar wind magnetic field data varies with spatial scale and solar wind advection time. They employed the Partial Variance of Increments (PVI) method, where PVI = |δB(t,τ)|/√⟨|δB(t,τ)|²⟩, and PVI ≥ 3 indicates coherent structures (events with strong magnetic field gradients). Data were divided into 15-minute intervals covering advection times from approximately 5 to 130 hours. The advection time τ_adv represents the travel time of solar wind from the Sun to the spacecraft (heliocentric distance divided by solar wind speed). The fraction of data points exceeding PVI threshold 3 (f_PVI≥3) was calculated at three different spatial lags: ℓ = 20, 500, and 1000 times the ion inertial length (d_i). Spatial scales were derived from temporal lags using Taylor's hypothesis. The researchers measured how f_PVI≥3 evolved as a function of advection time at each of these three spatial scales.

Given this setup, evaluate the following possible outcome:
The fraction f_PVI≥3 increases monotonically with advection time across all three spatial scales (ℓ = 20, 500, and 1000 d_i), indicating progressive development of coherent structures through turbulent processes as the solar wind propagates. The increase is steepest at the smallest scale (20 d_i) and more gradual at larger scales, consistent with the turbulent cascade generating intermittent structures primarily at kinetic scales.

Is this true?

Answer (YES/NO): NO